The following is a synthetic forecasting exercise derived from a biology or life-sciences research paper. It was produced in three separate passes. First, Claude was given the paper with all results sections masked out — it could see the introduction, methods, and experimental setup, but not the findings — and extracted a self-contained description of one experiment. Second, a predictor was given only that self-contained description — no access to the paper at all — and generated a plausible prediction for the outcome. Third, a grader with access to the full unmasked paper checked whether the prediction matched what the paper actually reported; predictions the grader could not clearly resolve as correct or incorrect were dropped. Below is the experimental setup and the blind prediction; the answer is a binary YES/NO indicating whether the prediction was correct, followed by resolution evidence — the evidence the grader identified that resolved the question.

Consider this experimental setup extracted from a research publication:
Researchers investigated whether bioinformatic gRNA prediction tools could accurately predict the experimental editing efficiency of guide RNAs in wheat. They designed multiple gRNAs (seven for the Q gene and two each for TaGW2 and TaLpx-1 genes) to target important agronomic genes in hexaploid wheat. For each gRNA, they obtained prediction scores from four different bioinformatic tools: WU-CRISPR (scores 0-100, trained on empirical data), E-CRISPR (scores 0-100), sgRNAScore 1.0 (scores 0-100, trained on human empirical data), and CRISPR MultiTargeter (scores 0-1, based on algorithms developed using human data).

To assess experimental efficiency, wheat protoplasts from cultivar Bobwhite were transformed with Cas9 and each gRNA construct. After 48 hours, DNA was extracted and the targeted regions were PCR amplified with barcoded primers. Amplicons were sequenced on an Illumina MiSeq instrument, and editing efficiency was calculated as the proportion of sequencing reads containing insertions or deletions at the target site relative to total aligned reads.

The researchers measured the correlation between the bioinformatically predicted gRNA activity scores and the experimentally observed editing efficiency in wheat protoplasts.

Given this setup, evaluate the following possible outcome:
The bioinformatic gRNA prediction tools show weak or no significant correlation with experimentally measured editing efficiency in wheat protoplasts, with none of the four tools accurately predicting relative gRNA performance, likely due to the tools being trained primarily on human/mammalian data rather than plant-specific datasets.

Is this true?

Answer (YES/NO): YES